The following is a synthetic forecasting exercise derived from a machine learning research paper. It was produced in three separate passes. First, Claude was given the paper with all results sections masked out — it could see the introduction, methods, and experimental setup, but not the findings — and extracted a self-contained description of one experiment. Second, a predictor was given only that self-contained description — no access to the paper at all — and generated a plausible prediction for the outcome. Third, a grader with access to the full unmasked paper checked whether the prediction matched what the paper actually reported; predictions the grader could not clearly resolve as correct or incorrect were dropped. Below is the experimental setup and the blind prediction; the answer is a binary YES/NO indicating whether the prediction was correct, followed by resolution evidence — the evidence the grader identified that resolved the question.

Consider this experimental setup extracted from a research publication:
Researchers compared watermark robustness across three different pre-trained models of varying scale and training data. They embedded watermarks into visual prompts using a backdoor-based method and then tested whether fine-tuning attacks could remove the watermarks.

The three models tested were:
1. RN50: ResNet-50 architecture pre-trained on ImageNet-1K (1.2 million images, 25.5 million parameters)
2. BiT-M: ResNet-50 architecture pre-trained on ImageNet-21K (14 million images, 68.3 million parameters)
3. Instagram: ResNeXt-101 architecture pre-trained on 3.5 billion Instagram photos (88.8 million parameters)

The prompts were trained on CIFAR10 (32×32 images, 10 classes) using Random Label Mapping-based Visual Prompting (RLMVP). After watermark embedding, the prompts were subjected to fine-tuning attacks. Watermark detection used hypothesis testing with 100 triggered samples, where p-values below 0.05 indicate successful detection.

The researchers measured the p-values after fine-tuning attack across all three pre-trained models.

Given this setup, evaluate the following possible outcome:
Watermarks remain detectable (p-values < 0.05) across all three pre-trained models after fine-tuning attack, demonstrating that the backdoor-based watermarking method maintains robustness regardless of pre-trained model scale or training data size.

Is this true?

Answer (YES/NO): NO